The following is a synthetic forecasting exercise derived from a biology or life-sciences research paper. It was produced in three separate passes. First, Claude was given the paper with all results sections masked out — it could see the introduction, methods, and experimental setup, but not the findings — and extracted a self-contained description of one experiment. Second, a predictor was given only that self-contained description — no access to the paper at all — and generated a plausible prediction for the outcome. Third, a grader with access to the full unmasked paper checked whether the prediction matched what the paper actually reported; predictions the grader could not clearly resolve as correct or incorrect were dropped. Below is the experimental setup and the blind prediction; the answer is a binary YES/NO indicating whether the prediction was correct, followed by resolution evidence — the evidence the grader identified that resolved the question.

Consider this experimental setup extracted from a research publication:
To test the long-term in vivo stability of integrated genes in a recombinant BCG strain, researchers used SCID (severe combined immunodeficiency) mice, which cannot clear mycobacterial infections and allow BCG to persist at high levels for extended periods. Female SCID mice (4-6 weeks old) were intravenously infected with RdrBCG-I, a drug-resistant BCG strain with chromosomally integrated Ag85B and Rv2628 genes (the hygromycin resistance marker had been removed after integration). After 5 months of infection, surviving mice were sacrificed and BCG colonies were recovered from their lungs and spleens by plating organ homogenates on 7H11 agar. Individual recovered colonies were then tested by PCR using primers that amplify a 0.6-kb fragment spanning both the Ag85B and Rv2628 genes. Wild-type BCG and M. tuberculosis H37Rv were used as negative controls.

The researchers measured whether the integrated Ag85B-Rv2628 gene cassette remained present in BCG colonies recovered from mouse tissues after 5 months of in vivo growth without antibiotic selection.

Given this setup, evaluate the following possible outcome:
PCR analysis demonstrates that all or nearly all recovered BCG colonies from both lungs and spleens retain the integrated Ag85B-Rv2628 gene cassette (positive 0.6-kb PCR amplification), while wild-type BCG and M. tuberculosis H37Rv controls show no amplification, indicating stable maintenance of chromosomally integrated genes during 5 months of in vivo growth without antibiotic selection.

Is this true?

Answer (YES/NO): YES